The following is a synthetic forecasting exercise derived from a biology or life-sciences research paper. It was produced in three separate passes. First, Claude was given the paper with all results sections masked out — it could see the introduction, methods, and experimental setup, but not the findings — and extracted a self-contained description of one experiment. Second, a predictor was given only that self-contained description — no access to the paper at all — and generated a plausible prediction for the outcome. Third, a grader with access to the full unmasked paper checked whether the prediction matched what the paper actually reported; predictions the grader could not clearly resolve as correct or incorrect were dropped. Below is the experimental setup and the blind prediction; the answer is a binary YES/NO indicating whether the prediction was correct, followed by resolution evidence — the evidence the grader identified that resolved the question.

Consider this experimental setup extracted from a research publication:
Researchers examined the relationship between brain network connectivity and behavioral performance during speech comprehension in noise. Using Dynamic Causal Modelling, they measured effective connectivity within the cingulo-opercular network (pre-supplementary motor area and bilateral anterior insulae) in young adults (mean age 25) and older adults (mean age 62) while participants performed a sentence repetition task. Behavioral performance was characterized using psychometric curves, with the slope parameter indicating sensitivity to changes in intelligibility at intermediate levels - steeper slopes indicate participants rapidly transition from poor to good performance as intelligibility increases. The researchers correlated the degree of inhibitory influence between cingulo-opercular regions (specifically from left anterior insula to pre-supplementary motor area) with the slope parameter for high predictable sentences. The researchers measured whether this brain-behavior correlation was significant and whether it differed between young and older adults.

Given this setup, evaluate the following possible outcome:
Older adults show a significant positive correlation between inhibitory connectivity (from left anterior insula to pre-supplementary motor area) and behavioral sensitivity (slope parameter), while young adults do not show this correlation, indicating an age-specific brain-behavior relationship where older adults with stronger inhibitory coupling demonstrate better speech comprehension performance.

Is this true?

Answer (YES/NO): NO